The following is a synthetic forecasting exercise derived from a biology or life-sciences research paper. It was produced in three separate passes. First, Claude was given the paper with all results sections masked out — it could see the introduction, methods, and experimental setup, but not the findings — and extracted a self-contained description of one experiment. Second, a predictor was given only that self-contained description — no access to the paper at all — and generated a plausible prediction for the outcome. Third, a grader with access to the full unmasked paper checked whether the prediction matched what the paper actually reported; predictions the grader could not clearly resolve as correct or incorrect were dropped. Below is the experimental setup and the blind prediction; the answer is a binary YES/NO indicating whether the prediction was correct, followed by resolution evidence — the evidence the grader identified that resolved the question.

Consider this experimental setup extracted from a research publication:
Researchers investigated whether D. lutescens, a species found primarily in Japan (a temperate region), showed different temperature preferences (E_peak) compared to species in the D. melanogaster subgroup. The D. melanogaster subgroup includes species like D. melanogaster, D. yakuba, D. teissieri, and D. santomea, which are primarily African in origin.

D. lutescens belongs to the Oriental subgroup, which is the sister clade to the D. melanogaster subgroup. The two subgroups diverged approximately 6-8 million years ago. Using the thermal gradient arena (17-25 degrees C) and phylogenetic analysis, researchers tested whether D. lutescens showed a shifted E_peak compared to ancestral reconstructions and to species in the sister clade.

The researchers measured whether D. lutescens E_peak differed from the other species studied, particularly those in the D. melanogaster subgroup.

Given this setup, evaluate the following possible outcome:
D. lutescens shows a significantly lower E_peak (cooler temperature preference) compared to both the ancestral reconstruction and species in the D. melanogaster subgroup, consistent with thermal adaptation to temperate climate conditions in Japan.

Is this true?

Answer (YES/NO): YES